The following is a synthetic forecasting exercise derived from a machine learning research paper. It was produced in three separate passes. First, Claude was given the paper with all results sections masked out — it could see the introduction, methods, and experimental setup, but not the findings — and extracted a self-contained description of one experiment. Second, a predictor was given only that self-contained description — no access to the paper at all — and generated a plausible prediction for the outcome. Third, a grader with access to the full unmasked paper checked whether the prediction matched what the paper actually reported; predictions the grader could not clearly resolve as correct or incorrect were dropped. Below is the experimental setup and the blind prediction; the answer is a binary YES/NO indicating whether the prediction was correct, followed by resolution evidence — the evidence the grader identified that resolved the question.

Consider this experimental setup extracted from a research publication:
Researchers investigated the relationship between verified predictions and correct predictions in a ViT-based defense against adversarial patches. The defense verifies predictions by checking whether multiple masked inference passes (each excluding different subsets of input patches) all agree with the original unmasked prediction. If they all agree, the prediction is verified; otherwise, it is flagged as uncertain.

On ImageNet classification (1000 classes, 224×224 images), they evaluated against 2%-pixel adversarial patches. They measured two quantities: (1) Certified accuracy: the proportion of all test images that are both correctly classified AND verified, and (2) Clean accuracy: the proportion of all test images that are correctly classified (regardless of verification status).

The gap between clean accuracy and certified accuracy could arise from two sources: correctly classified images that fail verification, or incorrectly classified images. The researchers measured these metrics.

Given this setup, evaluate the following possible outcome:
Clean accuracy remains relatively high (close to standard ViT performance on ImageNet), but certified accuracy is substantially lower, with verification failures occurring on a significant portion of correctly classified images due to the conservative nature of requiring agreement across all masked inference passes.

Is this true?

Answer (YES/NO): YES